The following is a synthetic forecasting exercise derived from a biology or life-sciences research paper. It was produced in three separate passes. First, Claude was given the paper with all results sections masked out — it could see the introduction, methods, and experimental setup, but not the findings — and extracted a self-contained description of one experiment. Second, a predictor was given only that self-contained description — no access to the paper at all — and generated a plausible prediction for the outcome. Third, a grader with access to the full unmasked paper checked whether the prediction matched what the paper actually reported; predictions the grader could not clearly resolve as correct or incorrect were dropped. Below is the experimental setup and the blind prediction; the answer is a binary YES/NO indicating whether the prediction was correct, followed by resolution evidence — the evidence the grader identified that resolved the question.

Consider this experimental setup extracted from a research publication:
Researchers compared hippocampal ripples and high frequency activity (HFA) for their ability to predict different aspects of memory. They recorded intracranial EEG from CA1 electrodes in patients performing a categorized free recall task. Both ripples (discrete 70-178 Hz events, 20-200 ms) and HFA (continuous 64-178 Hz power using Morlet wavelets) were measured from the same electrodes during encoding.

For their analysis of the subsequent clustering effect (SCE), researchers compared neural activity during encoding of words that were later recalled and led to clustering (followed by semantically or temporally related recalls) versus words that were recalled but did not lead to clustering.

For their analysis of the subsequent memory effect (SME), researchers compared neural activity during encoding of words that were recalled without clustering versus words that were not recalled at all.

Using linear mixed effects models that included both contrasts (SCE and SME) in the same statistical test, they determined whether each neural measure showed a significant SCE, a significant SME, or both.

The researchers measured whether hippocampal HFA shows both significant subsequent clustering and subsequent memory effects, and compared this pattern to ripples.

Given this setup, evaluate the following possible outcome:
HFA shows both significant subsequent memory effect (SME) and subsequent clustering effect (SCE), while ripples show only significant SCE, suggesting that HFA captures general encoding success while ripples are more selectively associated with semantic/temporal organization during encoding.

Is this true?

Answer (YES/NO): YES